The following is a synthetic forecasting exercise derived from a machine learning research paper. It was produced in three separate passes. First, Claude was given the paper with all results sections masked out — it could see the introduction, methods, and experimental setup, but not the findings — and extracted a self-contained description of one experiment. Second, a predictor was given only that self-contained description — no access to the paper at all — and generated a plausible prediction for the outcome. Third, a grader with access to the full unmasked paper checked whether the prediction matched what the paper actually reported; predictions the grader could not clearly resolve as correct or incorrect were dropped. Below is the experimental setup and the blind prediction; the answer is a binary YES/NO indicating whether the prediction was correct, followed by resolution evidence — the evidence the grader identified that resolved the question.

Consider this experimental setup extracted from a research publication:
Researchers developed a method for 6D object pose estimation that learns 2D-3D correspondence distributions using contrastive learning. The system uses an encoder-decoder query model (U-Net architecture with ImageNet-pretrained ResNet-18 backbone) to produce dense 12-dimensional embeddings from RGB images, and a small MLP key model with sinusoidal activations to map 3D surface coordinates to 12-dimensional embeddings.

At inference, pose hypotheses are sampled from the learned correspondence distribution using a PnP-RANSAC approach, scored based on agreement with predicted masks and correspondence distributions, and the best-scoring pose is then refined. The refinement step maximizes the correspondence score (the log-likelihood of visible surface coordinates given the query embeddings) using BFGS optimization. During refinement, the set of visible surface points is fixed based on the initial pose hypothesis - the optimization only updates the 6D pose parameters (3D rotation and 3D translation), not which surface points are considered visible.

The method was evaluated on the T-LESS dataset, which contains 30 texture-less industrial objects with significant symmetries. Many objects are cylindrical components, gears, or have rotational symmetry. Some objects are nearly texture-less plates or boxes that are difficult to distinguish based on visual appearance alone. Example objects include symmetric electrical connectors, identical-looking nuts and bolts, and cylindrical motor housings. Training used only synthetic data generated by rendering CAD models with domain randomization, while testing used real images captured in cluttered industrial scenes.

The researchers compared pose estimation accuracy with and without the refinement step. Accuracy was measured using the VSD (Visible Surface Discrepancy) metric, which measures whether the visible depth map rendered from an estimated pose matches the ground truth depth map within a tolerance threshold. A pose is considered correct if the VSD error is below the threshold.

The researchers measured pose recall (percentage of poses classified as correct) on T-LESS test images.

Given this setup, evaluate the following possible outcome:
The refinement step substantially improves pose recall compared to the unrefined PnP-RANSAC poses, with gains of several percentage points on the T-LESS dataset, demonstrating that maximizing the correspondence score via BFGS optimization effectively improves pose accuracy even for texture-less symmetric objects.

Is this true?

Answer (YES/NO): YES